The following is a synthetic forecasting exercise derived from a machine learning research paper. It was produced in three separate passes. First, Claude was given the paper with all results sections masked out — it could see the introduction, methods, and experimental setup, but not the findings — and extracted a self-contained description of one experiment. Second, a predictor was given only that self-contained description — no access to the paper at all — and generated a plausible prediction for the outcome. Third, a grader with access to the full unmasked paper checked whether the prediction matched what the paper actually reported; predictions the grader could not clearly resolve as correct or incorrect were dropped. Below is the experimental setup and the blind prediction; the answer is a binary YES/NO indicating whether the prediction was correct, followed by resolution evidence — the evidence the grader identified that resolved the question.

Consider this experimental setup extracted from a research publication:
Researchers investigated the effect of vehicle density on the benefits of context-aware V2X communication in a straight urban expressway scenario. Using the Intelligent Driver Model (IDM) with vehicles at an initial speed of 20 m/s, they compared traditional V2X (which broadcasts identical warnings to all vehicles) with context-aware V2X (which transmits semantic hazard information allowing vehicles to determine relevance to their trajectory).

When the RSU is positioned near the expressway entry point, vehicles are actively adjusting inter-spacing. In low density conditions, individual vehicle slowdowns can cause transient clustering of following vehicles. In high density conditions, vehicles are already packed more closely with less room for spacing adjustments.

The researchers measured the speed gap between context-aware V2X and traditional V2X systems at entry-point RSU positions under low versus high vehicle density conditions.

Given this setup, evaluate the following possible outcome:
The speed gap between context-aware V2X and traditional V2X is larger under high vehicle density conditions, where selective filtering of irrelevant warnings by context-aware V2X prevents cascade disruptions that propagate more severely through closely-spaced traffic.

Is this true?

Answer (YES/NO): NO